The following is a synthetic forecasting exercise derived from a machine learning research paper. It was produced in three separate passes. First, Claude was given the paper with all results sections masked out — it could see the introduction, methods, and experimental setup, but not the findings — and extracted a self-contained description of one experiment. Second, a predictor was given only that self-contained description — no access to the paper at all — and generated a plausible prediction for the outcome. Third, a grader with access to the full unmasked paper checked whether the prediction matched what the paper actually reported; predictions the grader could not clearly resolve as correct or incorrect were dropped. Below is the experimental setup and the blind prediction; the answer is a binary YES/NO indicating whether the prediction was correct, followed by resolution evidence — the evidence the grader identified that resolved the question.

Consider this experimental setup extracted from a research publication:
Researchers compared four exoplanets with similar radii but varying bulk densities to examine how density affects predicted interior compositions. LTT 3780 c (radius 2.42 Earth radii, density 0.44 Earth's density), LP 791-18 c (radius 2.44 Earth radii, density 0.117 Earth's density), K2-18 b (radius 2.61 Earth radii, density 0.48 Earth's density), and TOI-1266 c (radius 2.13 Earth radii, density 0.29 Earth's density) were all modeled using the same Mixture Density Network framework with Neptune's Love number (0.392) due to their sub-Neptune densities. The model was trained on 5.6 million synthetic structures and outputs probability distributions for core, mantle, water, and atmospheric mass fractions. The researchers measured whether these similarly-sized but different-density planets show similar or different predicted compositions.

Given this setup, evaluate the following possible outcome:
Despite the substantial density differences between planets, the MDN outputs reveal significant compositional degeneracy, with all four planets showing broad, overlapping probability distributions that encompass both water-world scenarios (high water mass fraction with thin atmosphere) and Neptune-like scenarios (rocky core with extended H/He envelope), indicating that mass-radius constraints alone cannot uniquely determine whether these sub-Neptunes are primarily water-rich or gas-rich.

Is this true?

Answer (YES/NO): NO